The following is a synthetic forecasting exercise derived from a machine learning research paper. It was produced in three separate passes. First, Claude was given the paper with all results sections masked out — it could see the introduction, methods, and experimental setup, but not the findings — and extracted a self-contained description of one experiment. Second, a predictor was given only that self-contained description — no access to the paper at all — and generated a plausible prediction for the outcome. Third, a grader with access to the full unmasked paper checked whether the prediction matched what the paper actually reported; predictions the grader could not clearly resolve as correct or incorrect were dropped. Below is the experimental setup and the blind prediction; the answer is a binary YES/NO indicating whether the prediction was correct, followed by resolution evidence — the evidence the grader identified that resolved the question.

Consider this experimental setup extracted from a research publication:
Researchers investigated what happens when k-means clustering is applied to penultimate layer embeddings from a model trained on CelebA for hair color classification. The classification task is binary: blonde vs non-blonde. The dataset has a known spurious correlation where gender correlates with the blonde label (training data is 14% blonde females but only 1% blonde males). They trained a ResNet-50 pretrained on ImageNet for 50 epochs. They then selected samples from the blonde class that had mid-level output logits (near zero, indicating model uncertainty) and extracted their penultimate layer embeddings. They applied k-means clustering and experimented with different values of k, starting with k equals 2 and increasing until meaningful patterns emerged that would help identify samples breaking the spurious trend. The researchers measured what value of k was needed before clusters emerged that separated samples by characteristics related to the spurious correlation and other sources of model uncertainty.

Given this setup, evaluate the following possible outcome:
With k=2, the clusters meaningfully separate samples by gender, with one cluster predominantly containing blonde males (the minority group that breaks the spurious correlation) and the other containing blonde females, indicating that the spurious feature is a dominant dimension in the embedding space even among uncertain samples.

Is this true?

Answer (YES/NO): NO